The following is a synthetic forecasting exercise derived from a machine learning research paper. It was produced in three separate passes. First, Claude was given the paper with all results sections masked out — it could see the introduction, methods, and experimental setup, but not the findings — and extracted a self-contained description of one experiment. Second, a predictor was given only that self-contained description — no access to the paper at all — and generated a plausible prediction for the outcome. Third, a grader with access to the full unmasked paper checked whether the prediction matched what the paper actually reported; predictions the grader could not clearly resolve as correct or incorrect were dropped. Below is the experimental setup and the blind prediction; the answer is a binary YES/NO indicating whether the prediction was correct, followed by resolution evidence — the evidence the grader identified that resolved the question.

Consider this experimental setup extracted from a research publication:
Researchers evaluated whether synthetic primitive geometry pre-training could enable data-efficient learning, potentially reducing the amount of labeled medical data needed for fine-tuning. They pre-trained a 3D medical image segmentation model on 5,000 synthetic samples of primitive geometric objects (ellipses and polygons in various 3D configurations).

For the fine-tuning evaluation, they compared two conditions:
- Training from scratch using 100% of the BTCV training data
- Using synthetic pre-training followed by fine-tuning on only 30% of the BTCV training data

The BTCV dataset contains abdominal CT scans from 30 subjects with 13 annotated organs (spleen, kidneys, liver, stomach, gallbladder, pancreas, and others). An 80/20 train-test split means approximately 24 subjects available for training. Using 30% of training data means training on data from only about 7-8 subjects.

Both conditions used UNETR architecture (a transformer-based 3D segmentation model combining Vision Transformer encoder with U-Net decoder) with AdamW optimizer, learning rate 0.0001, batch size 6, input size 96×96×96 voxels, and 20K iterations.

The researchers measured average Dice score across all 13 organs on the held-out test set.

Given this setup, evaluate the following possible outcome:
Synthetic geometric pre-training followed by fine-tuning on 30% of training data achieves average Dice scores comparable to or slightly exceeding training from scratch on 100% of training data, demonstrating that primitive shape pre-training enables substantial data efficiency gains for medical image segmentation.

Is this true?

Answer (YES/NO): YES